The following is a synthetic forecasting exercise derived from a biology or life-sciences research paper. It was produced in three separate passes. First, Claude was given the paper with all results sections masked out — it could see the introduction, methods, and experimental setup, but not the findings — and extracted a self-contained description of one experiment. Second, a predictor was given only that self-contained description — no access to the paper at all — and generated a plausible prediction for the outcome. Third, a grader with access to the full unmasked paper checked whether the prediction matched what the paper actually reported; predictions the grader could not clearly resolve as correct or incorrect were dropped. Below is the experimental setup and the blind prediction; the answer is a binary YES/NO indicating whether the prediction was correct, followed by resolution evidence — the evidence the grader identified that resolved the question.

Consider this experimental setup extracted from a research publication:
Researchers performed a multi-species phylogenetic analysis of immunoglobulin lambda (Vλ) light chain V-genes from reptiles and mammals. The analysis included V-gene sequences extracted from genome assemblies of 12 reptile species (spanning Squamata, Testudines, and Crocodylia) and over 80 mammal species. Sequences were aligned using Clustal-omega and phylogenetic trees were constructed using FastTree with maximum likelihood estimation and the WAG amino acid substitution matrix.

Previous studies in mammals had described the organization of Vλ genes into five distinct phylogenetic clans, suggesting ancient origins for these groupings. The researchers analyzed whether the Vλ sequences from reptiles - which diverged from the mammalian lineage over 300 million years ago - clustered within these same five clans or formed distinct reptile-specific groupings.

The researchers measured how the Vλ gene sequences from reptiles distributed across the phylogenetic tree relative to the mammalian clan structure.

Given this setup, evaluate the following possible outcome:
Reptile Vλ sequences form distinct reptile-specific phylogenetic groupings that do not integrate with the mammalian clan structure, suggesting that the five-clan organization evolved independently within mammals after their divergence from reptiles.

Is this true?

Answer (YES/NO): NO